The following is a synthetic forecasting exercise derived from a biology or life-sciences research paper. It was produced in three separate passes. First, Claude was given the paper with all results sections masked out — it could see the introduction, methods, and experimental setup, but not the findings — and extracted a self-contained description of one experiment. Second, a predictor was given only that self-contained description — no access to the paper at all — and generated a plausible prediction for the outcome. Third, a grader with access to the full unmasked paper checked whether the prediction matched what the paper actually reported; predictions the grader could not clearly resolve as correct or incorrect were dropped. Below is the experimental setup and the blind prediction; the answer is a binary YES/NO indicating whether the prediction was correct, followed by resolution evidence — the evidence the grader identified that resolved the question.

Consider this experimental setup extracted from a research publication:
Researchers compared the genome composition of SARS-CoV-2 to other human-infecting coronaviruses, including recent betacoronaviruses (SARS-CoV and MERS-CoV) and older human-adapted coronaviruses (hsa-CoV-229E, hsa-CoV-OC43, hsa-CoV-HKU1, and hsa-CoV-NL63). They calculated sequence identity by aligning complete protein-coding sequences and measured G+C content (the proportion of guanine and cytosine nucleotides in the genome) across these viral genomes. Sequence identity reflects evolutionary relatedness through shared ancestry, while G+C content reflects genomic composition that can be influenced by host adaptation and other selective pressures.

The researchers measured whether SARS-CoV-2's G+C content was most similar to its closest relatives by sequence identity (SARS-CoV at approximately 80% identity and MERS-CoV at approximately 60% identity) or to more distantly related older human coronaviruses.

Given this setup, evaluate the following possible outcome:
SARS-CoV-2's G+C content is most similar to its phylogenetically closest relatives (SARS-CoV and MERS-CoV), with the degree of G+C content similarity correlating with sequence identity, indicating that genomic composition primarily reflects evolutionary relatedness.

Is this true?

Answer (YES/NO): NO